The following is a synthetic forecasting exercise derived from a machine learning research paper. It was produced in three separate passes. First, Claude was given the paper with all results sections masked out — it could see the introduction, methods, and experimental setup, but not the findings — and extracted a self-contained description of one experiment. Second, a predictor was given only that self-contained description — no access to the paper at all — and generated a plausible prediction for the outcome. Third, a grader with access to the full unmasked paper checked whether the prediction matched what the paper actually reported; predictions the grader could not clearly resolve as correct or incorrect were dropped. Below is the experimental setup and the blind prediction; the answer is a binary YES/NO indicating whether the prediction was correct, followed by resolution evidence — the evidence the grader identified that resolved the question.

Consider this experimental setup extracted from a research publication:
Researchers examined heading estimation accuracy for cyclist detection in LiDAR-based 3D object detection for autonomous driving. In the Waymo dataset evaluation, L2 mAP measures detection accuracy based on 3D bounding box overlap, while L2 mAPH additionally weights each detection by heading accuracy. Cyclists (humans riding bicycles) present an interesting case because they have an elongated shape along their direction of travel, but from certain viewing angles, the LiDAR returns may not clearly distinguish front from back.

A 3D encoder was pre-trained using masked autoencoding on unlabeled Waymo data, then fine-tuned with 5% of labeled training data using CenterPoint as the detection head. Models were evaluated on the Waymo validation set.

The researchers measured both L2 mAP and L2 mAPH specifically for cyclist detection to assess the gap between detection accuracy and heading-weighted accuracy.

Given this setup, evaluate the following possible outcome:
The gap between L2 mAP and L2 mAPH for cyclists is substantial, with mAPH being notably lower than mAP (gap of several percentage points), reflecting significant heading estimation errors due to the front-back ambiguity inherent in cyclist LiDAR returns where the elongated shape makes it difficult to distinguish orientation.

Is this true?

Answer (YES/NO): NO